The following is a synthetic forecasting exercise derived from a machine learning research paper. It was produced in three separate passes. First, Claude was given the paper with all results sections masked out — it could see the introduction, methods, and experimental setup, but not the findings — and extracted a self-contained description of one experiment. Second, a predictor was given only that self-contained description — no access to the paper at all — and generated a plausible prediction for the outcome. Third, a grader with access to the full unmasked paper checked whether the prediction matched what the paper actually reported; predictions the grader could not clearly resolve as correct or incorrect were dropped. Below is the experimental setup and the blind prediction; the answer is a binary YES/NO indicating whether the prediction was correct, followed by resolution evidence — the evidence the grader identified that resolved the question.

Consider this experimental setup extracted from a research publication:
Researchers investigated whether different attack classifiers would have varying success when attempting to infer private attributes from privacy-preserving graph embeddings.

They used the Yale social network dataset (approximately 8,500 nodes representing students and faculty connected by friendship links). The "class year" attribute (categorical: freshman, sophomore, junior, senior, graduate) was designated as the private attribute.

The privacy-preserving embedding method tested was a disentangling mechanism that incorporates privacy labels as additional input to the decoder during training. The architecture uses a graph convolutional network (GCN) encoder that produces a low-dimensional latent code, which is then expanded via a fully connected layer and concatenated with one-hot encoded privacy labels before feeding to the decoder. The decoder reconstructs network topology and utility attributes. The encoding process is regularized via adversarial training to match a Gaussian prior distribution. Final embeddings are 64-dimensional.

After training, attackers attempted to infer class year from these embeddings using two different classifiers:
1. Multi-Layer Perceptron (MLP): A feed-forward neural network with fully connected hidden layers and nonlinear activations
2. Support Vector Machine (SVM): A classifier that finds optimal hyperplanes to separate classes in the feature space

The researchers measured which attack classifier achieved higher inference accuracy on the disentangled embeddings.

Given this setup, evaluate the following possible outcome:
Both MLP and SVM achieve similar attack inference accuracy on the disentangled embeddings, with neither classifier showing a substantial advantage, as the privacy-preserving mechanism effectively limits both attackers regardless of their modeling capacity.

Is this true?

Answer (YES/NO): YES